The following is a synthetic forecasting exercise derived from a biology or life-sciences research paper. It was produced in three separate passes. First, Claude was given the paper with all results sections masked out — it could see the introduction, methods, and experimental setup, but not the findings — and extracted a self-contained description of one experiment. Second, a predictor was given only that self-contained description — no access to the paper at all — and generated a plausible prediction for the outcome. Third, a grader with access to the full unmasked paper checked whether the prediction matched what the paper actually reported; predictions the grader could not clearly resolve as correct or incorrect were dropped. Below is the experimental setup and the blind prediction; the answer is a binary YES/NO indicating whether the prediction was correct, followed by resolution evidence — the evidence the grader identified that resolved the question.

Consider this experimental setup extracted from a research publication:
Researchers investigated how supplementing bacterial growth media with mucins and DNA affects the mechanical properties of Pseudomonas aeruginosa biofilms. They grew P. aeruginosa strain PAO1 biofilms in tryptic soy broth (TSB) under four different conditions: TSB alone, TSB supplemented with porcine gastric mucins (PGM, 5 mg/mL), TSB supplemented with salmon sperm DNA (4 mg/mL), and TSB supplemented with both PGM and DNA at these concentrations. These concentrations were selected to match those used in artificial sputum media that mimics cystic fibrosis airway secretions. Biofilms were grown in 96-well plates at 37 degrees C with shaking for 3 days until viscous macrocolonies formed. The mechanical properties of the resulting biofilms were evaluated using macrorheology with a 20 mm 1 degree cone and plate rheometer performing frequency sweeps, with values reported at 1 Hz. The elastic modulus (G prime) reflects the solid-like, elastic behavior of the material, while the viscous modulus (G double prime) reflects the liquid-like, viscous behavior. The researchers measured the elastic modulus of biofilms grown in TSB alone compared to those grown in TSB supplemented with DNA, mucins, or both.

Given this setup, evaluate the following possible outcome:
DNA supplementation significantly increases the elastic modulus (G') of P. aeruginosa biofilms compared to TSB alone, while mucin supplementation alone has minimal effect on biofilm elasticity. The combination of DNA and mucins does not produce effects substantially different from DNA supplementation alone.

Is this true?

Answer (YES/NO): NO